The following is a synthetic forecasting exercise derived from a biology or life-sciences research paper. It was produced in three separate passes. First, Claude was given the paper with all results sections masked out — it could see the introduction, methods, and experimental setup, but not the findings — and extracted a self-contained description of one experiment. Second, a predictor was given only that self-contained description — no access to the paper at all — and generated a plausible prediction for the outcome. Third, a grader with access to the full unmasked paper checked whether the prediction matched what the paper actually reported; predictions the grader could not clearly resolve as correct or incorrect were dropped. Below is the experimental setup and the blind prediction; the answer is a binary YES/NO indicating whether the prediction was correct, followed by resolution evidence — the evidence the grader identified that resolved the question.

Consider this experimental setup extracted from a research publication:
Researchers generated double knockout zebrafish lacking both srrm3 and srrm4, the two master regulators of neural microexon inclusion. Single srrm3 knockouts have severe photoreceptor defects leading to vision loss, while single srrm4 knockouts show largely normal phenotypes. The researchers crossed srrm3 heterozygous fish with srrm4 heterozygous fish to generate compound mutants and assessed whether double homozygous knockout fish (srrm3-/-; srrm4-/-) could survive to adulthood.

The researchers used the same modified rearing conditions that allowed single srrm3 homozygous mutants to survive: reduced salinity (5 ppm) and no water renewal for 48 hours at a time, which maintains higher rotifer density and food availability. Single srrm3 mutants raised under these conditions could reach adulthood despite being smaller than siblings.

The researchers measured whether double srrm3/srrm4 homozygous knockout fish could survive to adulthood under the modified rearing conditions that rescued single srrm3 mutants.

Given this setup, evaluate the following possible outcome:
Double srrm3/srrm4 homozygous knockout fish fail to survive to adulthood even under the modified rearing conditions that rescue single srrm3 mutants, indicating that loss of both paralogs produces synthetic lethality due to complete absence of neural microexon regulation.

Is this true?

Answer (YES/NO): YES